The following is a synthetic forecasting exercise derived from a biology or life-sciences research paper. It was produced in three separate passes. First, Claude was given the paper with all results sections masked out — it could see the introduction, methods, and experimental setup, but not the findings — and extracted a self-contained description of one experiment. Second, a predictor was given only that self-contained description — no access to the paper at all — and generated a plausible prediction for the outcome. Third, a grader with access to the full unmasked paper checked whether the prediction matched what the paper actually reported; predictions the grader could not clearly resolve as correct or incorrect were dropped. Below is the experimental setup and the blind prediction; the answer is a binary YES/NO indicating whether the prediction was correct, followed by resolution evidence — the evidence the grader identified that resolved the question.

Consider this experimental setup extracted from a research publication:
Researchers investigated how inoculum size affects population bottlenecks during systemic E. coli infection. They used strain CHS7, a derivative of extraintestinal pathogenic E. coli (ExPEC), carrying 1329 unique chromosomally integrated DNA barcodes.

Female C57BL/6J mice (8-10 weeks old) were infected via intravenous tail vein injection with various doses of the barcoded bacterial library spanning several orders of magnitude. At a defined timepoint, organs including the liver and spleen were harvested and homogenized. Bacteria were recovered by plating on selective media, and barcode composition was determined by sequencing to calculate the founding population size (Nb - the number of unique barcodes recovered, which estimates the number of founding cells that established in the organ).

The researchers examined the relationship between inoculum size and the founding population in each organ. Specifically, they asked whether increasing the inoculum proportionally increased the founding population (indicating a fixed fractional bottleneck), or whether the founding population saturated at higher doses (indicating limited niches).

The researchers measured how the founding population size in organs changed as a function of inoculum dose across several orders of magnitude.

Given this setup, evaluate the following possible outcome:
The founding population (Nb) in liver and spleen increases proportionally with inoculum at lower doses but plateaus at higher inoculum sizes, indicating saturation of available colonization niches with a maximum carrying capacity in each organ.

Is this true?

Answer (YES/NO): NO